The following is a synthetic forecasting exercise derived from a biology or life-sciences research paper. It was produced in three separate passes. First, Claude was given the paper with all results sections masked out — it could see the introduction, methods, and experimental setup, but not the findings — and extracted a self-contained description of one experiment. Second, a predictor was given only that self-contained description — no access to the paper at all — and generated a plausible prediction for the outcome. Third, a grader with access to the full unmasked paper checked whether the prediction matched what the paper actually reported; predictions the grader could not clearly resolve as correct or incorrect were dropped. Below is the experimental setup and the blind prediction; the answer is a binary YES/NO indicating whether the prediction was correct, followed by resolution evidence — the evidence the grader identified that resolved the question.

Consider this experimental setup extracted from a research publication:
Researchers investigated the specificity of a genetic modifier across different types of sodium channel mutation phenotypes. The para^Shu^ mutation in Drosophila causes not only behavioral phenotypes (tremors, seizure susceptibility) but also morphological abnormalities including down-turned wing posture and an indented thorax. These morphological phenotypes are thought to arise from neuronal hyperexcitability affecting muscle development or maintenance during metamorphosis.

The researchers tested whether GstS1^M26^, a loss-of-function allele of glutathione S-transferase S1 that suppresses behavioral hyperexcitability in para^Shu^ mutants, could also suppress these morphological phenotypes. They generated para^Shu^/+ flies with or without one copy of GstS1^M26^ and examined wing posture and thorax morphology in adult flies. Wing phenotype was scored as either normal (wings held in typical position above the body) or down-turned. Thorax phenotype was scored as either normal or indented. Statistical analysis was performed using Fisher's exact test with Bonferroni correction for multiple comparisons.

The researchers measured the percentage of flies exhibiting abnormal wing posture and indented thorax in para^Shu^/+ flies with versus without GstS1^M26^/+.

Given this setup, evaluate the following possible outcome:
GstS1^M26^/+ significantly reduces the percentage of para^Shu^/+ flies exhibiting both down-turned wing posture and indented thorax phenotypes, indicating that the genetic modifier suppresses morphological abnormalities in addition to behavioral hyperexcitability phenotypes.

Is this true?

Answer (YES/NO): YES